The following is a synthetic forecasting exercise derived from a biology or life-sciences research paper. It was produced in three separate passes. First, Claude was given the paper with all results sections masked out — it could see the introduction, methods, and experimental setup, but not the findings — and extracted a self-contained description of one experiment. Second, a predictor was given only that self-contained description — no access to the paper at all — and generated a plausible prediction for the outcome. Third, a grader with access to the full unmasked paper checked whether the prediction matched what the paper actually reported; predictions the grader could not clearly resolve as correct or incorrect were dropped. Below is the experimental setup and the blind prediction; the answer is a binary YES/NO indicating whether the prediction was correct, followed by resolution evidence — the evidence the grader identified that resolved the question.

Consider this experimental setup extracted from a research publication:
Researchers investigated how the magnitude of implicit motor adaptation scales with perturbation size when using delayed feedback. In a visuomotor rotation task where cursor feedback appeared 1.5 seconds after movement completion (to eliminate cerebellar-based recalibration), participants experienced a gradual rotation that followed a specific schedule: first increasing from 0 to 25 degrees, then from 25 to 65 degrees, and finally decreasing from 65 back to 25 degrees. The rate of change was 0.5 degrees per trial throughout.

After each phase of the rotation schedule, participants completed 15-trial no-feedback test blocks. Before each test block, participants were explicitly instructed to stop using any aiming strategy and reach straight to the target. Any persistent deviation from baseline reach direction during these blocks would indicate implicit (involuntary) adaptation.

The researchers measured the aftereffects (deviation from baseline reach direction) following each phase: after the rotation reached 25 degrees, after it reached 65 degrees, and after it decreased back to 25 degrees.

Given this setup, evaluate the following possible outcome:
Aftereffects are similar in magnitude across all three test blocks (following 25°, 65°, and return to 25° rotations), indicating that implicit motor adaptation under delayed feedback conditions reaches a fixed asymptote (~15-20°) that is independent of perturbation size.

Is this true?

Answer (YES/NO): NO